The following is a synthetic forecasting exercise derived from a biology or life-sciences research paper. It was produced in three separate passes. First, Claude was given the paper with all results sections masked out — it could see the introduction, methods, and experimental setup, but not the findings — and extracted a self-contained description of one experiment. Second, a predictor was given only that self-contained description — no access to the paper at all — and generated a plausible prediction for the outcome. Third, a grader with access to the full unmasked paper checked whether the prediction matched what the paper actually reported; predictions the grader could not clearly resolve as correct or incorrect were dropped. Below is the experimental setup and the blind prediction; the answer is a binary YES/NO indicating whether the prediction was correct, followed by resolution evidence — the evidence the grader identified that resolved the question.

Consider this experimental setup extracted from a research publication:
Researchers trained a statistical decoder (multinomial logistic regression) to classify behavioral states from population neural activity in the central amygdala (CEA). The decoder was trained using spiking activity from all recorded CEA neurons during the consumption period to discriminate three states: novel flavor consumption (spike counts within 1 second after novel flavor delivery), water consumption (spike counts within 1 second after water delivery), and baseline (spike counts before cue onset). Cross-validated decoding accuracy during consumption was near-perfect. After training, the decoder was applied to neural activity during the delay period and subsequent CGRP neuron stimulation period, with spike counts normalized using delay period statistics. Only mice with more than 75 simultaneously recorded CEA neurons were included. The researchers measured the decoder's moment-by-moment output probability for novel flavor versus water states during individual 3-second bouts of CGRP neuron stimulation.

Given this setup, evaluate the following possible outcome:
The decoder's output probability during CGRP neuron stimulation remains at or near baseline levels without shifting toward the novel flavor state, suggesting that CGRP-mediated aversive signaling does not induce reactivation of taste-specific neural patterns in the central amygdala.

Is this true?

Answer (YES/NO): NO